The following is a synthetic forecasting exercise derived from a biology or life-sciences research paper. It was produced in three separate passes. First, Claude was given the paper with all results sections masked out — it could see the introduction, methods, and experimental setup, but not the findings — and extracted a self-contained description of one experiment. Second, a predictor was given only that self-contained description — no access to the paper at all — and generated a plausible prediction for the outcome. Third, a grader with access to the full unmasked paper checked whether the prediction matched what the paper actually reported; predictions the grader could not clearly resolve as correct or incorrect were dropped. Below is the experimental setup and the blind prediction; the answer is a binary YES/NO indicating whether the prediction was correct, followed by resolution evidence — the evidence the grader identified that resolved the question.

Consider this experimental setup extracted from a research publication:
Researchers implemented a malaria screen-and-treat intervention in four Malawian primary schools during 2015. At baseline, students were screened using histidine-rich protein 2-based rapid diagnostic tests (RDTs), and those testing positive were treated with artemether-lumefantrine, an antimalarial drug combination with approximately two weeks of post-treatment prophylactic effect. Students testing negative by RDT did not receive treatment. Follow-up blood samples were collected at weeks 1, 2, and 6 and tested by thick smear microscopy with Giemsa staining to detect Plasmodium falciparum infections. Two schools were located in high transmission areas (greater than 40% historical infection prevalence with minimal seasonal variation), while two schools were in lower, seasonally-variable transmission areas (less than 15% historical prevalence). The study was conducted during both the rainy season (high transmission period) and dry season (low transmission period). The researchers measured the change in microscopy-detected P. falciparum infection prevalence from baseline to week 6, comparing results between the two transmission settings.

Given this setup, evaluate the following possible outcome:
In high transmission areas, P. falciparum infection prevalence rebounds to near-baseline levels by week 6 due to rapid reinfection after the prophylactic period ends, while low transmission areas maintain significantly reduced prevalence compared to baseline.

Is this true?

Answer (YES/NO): NO